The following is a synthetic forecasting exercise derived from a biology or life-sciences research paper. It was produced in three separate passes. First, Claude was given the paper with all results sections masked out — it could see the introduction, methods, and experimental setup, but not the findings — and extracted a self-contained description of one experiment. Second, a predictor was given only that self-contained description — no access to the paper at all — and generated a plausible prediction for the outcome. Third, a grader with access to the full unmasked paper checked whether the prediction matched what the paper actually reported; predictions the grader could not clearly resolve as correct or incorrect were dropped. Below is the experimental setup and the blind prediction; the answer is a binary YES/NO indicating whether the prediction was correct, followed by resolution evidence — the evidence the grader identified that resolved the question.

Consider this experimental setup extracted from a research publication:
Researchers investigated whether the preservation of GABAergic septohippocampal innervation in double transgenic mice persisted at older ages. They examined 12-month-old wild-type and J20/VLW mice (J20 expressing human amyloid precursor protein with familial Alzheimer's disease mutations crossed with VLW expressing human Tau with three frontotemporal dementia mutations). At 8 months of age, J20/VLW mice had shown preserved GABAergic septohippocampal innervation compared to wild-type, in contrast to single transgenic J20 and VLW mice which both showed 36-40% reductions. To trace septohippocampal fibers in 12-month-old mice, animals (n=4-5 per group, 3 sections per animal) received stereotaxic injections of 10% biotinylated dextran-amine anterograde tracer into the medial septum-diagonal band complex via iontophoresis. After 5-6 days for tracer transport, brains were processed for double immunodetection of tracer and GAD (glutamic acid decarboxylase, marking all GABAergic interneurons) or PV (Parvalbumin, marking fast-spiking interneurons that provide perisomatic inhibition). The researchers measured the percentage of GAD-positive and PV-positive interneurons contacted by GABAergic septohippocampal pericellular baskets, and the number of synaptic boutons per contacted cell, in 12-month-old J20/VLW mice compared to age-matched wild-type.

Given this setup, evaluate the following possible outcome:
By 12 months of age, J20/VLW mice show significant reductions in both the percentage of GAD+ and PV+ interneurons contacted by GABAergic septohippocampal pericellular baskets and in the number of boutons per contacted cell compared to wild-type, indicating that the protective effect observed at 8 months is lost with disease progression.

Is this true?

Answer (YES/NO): NO